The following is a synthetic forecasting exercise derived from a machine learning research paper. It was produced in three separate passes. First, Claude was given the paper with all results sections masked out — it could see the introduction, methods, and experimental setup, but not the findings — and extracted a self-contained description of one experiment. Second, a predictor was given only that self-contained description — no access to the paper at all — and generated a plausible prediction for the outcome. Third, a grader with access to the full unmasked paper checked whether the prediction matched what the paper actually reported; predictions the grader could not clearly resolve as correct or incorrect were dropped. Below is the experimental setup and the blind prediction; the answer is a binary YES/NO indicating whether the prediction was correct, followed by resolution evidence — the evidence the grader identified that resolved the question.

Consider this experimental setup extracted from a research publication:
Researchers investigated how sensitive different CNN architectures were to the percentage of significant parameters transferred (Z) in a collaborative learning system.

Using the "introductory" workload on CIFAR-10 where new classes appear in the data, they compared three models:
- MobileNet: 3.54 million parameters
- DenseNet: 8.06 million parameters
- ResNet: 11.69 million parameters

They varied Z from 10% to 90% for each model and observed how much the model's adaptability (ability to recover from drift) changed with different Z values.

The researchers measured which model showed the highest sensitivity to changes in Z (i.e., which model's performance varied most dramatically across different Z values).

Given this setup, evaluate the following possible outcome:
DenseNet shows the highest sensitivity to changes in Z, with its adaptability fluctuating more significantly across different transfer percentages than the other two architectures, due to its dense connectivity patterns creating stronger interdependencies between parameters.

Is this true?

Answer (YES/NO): NO